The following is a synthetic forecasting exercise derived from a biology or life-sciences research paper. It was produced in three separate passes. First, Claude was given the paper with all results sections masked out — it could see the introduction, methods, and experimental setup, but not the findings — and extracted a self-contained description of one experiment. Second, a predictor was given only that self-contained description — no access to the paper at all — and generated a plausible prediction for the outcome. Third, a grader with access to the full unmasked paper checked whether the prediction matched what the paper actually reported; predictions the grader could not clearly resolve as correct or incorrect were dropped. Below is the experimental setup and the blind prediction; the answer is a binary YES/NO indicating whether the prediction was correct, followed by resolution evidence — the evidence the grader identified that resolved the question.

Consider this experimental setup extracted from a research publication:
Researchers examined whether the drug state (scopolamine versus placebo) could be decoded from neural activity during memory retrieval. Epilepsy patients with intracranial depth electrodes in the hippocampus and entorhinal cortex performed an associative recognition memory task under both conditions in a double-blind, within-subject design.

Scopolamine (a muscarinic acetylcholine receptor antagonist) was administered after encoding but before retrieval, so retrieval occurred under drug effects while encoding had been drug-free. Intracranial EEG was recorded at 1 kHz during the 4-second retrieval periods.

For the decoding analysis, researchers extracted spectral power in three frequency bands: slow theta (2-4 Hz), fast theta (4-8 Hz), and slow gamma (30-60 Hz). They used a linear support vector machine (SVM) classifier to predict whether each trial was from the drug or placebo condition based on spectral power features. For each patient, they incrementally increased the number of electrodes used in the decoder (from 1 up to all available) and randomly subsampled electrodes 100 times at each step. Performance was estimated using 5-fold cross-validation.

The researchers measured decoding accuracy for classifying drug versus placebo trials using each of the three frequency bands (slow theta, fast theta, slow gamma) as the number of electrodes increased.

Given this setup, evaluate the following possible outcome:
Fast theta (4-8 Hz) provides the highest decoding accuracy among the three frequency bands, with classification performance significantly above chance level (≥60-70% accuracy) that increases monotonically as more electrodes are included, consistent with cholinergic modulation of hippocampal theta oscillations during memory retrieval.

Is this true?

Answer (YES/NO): NO